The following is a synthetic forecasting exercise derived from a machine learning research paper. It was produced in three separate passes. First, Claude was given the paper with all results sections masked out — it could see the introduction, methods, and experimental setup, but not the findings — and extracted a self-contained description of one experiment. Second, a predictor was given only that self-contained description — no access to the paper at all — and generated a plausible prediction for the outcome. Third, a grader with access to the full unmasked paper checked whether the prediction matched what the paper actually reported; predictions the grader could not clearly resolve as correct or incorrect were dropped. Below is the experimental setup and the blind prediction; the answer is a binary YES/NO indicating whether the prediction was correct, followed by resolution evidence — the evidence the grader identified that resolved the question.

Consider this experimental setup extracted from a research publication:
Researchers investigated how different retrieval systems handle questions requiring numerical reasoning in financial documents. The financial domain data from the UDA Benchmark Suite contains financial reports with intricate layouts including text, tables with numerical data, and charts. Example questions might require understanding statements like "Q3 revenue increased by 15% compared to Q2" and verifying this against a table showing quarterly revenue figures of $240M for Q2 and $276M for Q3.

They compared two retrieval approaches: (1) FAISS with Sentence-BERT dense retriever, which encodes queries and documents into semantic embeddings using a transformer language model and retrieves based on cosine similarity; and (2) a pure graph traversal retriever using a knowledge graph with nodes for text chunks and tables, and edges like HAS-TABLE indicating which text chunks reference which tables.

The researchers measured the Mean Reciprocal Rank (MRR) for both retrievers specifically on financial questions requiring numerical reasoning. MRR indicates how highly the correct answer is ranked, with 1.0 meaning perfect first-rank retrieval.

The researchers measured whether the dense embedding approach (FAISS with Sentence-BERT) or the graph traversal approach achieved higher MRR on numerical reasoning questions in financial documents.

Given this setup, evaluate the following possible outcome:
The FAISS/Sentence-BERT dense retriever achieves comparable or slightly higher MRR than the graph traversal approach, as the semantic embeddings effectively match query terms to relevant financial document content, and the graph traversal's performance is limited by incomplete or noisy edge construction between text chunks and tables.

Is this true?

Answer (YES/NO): NO